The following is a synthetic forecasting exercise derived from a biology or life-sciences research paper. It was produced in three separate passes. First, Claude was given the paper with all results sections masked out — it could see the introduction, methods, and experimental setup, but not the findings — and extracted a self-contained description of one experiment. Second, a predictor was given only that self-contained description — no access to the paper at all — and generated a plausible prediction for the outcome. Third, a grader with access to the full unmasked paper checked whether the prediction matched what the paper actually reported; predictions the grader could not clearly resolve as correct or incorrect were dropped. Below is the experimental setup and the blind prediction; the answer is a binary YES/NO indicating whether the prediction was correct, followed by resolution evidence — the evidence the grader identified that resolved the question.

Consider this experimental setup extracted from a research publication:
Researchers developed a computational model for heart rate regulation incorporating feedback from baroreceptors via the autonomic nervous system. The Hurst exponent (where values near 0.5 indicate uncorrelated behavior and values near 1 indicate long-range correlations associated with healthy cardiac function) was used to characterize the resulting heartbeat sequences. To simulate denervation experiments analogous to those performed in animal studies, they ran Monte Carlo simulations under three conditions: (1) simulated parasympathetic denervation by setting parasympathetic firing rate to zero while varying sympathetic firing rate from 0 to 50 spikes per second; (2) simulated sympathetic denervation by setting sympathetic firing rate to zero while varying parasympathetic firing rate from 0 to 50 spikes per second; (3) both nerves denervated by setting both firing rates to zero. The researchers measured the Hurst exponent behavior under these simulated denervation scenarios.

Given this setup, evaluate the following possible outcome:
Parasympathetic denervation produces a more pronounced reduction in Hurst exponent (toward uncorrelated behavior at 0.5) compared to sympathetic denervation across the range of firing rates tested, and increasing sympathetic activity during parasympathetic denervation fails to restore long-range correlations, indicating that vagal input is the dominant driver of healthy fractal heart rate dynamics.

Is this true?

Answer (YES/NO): YES